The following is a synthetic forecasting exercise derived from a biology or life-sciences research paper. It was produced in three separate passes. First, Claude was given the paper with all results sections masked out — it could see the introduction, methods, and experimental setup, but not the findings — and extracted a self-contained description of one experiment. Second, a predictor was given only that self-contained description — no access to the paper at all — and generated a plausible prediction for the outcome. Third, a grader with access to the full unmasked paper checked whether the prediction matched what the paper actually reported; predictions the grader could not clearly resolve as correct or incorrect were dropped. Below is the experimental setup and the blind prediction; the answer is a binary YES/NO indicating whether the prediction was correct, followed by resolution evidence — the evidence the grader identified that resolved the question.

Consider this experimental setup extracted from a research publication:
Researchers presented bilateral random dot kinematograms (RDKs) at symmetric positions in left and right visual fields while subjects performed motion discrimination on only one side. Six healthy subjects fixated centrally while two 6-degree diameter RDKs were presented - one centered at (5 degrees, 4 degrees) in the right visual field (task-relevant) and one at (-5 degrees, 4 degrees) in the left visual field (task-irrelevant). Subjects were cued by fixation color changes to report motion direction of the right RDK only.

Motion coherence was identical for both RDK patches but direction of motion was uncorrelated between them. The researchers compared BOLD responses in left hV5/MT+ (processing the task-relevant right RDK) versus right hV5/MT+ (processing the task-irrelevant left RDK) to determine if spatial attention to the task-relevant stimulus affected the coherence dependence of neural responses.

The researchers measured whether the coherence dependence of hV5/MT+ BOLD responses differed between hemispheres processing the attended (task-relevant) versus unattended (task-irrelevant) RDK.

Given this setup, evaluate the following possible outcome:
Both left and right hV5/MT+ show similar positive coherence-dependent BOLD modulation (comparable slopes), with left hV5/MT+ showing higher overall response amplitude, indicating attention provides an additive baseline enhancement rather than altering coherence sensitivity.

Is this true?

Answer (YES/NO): NO